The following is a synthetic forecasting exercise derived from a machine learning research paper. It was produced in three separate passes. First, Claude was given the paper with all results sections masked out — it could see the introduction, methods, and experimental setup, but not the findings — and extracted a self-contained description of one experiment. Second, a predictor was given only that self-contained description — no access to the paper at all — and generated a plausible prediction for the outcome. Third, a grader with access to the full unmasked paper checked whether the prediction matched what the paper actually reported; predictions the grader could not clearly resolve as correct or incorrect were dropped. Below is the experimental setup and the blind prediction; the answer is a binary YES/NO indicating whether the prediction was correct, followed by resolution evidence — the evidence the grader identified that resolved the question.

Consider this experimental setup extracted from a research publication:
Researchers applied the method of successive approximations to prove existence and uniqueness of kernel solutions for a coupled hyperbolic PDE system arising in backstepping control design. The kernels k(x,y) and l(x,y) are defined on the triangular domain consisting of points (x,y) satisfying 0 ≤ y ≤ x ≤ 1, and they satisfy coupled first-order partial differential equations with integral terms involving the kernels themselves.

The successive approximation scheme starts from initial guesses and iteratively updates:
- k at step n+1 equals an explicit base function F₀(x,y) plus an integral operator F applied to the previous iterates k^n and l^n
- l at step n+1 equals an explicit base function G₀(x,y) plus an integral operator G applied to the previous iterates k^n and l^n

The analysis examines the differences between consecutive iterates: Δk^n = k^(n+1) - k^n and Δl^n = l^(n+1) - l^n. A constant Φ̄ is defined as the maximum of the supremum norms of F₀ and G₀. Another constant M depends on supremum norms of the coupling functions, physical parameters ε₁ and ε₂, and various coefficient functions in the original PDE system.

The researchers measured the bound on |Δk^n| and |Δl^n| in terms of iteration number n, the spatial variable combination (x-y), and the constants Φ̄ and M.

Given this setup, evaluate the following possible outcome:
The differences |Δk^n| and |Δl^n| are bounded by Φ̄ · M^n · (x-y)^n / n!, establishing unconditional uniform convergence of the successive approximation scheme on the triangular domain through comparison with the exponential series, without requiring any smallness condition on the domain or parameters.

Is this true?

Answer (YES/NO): YES